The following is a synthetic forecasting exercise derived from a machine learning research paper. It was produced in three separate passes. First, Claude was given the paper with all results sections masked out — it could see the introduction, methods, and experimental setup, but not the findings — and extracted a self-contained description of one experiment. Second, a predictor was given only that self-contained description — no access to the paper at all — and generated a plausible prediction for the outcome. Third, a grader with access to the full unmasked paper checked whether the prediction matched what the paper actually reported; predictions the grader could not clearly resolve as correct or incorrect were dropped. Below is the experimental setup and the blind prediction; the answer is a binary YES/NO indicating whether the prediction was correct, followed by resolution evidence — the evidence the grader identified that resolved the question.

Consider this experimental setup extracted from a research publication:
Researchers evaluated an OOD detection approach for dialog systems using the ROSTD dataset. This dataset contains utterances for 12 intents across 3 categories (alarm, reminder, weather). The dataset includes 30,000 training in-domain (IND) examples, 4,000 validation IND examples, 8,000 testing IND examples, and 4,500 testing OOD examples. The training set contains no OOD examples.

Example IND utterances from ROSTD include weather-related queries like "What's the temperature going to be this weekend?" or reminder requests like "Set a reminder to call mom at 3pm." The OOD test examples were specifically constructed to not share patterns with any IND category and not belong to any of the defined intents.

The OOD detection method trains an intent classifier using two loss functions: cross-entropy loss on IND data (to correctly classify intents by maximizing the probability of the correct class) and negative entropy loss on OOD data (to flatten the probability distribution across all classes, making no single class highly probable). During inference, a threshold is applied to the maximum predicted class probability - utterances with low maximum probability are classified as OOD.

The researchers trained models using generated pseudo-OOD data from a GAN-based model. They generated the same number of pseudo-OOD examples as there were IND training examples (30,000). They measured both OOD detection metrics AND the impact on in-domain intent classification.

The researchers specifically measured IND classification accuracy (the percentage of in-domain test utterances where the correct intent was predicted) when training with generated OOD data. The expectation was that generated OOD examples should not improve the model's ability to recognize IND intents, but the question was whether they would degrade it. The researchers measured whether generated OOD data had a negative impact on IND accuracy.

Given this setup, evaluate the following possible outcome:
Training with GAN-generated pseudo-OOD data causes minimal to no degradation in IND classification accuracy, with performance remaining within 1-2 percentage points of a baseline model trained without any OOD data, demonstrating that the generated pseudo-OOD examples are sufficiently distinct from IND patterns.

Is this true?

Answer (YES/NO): YES